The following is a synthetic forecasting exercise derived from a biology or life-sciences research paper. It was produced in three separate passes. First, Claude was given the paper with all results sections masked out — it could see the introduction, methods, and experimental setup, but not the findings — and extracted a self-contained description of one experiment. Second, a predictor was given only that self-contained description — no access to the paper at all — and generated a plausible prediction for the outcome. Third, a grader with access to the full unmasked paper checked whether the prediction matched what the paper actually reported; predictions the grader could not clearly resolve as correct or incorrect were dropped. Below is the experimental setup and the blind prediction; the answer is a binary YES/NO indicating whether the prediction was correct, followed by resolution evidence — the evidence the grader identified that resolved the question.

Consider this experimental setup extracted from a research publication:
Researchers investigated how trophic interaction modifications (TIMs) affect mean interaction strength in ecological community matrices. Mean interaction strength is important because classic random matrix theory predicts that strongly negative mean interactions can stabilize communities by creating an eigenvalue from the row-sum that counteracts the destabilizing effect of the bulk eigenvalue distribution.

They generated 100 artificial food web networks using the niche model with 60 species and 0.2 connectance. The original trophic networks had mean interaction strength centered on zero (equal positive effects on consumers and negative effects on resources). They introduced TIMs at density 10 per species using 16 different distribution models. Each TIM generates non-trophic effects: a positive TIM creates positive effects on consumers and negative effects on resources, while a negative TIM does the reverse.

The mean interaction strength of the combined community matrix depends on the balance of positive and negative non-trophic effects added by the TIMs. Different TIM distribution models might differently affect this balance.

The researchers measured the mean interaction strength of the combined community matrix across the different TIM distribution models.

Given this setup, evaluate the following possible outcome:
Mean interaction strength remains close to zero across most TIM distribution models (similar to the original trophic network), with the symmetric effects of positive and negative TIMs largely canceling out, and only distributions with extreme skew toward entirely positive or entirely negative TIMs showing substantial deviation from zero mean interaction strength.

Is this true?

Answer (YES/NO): NO